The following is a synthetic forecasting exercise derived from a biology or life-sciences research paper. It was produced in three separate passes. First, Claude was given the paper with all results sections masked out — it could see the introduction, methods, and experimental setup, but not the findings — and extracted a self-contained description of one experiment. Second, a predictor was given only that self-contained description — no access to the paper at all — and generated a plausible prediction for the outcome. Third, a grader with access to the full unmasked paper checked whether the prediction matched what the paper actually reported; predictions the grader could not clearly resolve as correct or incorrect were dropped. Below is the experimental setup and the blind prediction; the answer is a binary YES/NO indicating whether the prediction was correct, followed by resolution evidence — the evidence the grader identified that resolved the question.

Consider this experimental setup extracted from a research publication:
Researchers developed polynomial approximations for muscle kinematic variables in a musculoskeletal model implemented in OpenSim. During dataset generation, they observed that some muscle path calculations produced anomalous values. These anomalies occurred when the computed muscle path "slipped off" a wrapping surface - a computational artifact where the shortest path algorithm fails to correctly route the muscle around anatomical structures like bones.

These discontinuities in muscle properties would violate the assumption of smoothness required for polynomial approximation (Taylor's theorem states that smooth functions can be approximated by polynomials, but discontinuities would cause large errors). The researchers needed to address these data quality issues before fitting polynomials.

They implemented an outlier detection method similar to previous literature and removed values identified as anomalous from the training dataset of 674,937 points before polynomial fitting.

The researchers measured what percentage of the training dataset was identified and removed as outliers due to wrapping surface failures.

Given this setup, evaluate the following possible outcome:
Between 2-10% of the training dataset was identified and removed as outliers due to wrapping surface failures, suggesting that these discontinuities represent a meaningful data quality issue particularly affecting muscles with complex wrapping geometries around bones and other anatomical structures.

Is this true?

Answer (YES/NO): NO